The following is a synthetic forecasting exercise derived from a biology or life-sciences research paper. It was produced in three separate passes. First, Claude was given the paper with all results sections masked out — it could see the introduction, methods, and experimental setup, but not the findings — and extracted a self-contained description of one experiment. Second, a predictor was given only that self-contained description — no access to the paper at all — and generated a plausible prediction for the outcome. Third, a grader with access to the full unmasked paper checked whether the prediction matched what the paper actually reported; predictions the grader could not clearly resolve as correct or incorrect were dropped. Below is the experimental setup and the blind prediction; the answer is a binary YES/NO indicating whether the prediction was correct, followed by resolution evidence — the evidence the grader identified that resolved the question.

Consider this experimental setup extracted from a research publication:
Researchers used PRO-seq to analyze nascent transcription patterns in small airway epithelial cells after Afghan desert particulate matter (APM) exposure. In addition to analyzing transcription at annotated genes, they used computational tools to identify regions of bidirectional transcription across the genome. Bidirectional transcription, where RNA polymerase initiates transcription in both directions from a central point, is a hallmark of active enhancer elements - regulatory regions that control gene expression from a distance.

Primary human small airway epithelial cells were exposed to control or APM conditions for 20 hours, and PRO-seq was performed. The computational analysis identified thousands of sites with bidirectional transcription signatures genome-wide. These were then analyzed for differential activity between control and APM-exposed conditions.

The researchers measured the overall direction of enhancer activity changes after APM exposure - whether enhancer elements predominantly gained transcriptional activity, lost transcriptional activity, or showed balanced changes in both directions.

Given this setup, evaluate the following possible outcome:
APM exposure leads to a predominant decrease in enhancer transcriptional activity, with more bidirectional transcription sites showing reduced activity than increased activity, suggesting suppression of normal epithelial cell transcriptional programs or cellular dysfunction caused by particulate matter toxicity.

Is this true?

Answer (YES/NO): YES